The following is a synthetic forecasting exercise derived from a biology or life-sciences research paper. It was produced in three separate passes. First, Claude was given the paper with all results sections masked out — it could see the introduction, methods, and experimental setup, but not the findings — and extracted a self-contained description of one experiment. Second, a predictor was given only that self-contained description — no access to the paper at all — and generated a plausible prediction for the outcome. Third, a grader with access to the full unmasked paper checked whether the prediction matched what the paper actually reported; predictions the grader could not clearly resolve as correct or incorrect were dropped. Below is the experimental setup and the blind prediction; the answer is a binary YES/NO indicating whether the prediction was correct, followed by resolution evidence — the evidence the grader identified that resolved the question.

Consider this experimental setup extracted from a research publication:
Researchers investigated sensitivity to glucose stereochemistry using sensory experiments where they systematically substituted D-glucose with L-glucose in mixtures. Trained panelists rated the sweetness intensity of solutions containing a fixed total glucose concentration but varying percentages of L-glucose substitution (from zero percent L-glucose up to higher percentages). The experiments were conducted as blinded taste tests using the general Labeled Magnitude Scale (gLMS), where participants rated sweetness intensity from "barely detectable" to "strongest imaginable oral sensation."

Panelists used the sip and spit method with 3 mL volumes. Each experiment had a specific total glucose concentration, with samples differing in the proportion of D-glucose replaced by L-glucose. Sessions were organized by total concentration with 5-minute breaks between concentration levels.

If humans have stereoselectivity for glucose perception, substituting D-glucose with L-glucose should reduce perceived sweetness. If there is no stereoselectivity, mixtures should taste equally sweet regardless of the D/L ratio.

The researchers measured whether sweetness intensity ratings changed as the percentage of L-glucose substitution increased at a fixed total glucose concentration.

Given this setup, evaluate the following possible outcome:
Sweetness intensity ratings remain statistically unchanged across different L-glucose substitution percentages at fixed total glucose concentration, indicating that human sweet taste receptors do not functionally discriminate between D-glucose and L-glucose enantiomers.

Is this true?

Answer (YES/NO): YES